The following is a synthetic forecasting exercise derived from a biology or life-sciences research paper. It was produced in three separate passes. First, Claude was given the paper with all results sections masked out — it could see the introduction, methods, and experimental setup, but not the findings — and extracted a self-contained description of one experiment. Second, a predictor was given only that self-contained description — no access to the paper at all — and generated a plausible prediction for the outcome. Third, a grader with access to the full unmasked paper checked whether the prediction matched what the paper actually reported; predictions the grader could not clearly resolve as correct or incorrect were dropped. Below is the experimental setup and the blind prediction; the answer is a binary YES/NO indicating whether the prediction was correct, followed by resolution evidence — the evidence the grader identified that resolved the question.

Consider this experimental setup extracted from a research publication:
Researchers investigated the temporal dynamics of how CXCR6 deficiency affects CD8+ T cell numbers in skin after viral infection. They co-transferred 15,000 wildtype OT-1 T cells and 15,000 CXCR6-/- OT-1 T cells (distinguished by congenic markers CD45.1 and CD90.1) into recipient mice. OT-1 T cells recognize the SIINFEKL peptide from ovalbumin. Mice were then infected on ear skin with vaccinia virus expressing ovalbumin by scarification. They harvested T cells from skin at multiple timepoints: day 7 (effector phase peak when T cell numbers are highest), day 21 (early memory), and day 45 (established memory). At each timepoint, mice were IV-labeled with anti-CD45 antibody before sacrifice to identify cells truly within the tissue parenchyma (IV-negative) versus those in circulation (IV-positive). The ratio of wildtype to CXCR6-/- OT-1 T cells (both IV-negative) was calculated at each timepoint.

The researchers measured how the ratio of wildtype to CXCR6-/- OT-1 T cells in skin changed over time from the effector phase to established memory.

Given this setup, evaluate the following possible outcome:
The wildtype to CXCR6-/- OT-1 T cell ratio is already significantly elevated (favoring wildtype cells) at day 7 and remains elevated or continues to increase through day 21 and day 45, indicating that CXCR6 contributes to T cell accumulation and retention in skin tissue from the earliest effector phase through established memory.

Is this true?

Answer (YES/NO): NO